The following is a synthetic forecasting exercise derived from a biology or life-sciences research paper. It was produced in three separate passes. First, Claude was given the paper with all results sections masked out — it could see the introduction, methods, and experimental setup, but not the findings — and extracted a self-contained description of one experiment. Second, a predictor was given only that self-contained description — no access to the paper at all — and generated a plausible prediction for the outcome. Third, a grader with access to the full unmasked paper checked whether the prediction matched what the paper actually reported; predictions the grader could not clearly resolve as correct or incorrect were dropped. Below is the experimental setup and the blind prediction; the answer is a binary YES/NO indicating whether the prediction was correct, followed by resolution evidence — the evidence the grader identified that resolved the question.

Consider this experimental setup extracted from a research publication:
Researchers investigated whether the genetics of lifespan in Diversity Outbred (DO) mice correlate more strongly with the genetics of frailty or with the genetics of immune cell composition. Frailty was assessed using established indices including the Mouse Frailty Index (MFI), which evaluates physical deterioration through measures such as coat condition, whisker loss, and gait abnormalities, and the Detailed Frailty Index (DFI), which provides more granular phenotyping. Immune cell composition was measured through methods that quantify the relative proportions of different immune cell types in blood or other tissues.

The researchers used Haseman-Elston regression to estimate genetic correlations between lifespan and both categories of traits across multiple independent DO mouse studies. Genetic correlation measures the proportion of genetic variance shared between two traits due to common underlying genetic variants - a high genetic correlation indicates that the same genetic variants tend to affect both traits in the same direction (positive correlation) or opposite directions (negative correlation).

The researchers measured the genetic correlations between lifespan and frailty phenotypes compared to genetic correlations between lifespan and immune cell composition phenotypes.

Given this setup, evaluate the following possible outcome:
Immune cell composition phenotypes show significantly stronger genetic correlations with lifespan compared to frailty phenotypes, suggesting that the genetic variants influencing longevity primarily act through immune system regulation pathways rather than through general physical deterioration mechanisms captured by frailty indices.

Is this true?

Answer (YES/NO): YES